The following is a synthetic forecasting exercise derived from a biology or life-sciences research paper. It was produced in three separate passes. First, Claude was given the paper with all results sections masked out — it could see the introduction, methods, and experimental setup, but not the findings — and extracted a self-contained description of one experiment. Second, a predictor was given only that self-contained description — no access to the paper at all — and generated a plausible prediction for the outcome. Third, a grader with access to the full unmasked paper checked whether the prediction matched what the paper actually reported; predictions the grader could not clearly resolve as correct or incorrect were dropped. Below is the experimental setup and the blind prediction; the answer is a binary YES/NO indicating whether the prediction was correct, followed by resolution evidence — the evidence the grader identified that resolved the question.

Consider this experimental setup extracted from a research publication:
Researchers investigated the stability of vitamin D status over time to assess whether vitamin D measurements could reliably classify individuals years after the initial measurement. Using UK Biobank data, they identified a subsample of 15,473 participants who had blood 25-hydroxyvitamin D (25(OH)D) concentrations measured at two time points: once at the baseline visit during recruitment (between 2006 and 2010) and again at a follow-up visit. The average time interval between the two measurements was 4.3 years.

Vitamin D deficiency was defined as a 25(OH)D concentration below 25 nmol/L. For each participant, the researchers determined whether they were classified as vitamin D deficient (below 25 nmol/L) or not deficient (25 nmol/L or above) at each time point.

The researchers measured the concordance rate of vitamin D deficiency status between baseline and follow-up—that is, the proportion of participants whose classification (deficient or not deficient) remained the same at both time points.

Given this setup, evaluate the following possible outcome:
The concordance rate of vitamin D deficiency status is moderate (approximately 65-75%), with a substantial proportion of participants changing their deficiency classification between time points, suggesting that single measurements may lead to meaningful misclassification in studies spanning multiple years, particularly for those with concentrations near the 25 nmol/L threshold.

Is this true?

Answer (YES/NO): NO